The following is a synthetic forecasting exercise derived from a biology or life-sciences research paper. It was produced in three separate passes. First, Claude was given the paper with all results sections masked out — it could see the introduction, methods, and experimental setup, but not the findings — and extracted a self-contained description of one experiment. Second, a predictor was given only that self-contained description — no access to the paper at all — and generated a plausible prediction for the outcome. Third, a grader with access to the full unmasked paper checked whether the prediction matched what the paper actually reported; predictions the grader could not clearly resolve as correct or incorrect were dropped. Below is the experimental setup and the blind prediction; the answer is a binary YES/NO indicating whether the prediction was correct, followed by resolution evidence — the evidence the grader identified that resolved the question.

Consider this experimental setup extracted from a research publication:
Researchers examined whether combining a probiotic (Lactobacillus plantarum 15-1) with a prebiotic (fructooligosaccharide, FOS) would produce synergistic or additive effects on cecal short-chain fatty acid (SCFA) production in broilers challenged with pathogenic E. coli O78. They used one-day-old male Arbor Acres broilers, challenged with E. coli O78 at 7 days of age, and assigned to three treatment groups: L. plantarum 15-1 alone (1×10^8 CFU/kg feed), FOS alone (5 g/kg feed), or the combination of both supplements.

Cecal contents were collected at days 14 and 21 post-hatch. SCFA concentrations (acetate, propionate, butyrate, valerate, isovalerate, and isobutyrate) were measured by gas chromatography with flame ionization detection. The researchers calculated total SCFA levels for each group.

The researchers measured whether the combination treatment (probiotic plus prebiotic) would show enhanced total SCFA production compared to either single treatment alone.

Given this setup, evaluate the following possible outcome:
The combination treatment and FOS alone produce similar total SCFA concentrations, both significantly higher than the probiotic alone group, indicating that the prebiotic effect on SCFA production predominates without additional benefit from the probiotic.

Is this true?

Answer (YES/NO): NO